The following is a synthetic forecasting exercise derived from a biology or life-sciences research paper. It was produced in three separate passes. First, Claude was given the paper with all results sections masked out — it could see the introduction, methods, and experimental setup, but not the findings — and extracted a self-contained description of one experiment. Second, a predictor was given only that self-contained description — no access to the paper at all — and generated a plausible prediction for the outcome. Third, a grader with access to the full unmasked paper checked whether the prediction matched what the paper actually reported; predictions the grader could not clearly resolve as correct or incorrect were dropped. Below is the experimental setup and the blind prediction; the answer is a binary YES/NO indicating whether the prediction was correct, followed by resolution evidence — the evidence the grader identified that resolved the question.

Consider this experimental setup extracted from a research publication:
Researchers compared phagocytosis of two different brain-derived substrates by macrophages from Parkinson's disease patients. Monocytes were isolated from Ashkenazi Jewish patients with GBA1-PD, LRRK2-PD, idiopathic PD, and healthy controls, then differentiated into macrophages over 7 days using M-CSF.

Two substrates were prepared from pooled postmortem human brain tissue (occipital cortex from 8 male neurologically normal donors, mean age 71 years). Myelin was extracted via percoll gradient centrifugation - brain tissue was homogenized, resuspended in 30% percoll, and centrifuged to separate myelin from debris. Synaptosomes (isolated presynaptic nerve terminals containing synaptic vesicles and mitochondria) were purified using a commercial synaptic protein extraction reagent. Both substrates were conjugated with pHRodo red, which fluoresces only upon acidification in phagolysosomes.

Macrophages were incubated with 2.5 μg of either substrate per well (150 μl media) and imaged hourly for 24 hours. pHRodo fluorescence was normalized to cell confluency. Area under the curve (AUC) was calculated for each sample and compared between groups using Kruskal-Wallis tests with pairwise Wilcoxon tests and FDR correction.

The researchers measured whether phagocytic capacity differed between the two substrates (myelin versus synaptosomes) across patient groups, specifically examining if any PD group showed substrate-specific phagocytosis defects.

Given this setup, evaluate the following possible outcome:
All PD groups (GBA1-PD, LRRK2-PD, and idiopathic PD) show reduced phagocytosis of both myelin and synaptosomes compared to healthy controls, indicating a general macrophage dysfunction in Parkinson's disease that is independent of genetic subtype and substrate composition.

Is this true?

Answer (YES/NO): NO